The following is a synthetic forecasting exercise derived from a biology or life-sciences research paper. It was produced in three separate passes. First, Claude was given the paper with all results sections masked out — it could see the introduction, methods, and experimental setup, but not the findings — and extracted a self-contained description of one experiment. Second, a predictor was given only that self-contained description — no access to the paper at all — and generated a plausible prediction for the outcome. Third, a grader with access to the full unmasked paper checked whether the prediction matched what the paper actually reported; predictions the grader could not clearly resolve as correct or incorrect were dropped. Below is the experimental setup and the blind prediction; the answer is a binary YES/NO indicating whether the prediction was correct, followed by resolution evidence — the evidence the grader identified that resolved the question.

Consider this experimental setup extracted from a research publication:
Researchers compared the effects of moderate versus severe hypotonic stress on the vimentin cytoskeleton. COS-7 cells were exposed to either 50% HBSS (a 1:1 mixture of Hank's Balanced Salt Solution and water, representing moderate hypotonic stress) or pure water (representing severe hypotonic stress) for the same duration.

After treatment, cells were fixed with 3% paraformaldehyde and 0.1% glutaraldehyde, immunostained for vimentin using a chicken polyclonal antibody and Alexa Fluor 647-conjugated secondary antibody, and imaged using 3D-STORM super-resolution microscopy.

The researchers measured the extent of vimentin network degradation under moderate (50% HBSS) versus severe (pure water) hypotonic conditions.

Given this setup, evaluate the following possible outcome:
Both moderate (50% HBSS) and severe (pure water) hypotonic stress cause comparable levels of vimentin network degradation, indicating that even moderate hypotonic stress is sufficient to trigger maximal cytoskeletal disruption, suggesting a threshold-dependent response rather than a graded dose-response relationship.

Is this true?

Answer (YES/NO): NO